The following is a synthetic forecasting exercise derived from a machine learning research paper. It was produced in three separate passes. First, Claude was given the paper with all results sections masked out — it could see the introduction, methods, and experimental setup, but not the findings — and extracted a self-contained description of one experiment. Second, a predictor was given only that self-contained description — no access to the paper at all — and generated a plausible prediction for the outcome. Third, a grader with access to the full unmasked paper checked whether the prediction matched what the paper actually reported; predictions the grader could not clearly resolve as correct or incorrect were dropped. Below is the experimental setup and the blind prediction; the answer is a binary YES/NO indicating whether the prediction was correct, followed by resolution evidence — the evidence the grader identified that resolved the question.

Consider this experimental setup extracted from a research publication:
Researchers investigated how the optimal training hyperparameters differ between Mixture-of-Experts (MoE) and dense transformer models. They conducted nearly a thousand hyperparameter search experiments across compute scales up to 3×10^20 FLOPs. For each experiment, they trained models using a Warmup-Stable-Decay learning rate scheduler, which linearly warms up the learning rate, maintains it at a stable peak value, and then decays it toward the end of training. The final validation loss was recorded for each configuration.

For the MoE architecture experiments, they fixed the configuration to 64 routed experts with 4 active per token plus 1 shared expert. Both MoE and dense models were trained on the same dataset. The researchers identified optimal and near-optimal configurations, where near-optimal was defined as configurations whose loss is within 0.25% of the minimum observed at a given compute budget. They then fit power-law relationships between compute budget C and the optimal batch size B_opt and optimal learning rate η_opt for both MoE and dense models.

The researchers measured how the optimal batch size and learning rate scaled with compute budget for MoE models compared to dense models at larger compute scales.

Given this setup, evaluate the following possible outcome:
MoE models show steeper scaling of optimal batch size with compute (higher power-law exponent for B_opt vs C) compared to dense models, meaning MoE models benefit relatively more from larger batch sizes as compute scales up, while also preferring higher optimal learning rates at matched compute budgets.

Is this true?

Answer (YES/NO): NO